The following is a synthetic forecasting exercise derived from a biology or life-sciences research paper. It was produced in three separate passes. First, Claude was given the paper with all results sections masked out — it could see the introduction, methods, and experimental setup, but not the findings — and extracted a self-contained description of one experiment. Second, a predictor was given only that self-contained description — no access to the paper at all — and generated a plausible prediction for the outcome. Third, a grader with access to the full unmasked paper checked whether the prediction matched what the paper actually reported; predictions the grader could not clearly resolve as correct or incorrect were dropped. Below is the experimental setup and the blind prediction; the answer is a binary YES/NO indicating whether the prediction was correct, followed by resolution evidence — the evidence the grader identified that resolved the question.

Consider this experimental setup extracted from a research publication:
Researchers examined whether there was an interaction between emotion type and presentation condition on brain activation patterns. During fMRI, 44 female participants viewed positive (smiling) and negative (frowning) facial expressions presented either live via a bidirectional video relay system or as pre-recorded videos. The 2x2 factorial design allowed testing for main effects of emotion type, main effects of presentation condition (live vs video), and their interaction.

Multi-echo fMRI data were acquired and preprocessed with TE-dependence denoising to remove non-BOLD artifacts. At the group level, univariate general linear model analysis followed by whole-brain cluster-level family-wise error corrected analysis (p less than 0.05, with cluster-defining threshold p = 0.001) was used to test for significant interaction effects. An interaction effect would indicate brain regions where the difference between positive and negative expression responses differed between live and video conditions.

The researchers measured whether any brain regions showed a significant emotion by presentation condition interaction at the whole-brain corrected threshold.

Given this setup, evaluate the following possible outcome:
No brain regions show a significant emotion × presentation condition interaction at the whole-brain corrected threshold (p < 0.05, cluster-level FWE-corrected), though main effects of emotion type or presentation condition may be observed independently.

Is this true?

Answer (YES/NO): NO